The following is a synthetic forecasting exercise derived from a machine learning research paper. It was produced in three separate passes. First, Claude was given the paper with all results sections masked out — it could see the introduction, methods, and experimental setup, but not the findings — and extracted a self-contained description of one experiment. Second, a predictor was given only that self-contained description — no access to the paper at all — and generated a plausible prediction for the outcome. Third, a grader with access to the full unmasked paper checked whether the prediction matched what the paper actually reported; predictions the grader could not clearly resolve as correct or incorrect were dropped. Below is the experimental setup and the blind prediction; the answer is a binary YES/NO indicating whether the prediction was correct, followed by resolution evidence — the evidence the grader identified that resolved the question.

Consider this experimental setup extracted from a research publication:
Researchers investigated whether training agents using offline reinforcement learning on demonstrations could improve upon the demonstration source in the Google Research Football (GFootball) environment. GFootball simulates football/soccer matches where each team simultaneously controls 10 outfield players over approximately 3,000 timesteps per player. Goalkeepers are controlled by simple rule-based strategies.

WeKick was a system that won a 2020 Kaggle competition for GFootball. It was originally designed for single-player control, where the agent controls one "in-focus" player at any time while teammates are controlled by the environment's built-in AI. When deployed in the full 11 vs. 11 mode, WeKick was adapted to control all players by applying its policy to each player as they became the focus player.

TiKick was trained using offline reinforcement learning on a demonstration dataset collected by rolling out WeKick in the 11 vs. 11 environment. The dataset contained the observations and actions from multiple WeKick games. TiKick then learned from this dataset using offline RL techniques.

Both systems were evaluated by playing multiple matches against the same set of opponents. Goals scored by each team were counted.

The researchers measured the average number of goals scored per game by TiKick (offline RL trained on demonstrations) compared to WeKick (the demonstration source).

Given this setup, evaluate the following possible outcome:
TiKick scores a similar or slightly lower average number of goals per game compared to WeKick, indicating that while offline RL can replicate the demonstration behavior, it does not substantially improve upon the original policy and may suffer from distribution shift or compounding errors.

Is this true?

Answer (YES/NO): NO